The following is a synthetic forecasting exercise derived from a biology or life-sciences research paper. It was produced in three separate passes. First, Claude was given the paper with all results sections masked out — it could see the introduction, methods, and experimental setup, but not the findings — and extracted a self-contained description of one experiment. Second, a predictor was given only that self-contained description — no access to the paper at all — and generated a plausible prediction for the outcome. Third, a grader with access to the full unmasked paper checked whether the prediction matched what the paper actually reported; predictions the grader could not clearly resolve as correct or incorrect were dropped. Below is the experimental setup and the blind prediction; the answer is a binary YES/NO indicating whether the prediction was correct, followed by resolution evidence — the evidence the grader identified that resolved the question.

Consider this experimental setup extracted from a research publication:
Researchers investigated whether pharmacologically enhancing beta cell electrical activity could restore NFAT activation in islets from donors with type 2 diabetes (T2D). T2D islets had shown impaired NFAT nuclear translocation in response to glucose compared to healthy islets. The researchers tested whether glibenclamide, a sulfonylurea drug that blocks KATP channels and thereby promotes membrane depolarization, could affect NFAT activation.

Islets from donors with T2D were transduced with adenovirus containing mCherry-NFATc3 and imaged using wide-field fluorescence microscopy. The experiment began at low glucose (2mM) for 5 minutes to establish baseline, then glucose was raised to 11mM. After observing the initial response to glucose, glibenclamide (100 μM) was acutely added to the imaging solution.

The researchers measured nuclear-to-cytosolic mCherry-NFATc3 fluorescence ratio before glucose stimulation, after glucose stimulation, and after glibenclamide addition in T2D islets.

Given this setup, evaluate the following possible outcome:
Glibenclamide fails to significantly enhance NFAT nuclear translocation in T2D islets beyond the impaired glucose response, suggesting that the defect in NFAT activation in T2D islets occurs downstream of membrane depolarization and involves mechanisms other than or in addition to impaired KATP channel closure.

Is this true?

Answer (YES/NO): NO